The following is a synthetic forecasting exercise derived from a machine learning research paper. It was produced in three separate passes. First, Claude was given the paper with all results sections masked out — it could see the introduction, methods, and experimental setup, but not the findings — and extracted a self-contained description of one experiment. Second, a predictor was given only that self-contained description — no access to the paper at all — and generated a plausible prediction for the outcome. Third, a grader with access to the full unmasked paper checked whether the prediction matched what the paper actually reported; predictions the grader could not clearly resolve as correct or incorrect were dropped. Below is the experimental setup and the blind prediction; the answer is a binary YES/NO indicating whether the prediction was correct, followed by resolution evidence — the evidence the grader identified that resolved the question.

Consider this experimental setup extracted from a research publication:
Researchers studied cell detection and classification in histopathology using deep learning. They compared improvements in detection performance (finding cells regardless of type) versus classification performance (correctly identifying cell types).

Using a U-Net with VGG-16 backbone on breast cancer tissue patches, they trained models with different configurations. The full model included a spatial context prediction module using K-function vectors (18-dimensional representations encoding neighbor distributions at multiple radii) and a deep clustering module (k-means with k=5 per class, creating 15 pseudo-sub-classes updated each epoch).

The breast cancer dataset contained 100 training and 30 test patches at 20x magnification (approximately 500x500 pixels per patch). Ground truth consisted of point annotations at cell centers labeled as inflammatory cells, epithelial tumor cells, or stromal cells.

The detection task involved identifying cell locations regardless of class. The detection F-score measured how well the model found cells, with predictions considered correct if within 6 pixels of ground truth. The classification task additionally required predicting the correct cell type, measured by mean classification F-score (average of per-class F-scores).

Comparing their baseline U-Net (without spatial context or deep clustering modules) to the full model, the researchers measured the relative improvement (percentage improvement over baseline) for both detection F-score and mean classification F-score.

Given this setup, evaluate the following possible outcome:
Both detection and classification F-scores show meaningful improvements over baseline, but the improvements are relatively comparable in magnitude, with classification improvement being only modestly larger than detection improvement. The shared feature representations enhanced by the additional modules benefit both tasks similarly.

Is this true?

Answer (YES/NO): NO